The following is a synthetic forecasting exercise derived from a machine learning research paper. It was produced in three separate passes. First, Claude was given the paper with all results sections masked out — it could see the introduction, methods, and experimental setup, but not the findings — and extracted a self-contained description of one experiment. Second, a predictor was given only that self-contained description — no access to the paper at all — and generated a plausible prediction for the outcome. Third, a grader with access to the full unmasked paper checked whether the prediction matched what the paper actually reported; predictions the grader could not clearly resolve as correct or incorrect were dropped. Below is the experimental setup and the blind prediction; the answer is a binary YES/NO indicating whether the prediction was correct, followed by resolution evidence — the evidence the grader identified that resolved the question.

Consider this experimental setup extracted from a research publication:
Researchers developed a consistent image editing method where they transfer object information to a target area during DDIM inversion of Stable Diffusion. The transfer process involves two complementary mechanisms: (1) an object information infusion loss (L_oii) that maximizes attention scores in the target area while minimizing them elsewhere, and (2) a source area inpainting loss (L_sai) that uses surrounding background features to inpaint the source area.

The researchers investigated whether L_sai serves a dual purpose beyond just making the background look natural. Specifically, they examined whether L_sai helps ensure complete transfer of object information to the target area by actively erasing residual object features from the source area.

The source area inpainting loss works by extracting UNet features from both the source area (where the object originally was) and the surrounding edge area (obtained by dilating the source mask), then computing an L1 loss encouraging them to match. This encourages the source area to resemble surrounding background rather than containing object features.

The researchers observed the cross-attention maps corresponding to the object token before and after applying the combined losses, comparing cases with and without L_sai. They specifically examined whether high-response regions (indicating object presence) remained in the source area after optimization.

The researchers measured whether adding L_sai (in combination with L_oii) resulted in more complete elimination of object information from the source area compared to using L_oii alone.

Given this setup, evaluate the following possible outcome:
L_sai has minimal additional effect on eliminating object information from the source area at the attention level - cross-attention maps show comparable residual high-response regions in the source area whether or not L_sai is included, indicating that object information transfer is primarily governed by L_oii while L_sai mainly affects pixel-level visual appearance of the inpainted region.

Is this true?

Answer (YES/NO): NO